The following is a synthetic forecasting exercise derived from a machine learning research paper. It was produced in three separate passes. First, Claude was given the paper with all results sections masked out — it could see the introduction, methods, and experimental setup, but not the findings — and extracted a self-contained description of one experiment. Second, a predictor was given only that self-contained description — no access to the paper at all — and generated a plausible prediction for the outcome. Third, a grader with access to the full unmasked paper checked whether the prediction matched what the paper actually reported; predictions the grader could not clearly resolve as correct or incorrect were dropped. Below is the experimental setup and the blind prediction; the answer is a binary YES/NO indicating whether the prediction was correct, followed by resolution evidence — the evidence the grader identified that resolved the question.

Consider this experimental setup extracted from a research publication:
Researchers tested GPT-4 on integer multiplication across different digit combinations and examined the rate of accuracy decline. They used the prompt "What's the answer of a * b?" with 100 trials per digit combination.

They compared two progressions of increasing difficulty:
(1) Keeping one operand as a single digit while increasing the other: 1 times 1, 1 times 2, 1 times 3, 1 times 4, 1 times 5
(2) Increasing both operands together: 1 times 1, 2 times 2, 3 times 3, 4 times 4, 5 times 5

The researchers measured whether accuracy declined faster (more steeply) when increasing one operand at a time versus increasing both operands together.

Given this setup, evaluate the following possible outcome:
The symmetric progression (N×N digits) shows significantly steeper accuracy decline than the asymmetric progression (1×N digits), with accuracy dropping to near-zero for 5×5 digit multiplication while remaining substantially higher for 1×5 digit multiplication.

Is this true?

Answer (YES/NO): YES